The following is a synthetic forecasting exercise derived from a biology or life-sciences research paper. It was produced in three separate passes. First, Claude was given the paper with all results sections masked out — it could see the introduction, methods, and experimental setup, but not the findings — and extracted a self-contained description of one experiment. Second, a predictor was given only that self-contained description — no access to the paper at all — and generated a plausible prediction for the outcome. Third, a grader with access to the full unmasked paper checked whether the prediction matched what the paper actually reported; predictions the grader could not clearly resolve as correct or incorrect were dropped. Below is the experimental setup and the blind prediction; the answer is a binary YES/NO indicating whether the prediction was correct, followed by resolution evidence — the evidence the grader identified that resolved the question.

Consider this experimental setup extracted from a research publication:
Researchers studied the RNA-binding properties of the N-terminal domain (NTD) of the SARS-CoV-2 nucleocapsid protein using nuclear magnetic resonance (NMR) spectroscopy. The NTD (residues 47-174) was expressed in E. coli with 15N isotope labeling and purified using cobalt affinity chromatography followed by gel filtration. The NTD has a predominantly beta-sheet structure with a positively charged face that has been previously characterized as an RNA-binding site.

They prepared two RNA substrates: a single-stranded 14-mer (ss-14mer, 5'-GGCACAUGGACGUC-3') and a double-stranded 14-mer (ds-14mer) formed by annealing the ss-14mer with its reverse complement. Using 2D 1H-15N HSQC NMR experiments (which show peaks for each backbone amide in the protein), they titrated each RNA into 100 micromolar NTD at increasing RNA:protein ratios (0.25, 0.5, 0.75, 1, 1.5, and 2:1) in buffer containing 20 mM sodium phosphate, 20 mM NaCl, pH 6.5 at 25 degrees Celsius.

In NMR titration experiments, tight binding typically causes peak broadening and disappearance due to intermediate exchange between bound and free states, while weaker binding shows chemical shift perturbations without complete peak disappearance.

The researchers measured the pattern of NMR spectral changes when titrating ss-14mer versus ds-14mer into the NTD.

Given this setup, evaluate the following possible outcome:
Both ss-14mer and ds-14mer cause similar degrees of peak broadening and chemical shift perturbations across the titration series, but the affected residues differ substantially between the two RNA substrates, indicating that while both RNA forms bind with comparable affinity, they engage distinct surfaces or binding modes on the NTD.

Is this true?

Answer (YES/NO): NO